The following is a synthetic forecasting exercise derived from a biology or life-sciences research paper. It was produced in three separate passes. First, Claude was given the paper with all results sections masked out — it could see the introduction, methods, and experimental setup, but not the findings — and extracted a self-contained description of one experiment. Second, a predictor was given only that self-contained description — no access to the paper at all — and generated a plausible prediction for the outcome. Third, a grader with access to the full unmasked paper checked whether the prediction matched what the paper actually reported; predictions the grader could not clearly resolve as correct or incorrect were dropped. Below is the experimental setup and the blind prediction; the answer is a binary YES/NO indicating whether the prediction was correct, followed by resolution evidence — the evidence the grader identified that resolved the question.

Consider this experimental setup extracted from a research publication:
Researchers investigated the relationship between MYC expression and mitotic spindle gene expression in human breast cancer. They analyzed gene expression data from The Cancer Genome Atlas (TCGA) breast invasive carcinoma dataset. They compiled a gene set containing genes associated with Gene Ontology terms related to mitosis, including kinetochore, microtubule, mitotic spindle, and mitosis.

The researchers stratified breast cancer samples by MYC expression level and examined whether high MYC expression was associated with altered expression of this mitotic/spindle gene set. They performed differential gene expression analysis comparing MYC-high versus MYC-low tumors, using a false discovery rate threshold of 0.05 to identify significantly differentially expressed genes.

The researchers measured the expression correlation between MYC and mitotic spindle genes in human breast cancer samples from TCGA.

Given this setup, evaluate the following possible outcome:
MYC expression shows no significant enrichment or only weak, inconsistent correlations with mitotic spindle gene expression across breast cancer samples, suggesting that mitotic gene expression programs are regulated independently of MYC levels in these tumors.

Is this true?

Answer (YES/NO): NO